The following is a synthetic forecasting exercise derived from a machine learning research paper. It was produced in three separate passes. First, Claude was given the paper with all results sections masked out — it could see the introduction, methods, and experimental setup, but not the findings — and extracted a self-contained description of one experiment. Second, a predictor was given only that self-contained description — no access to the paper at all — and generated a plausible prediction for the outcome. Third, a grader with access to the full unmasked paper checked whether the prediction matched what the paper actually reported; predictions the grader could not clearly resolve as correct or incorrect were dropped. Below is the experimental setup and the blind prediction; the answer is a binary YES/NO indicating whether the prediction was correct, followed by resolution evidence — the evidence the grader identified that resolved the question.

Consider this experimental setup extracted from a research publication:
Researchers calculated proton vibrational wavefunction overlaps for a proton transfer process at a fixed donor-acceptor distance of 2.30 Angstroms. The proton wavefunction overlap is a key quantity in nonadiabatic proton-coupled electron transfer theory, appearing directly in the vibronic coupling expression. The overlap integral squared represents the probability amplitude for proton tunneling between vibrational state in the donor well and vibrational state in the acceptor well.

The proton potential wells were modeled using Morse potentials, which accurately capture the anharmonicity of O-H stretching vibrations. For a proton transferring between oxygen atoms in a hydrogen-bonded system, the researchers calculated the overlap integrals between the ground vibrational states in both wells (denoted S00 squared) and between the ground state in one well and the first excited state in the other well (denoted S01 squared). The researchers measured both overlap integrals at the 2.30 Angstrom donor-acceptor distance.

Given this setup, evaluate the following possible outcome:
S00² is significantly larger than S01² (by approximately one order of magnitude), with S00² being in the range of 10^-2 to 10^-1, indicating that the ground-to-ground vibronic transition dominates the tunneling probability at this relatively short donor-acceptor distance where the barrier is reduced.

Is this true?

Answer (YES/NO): NO